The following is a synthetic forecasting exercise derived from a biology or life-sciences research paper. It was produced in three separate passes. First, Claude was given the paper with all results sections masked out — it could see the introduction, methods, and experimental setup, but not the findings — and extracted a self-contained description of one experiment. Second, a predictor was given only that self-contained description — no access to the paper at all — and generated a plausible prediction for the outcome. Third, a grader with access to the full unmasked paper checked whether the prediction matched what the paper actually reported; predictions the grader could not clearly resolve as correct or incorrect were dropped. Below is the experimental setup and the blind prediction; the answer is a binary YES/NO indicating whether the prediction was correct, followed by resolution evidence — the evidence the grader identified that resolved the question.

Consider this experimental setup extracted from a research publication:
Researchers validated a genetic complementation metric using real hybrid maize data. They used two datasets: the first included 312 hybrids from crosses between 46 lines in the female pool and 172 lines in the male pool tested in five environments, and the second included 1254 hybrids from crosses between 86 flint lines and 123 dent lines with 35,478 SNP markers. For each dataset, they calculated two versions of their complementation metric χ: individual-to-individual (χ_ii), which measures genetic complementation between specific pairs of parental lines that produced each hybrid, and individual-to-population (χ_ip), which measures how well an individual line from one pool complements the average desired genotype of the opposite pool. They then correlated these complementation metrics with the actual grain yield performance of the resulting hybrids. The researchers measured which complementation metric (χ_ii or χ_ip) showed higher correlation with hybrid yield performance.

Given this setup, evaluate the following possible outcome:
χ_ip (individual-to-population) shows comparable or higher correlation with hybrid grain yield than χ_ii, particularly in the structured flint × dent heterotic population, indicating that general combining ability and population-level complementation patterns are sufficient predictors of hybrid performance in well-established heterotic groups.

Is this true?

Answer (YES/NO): YES